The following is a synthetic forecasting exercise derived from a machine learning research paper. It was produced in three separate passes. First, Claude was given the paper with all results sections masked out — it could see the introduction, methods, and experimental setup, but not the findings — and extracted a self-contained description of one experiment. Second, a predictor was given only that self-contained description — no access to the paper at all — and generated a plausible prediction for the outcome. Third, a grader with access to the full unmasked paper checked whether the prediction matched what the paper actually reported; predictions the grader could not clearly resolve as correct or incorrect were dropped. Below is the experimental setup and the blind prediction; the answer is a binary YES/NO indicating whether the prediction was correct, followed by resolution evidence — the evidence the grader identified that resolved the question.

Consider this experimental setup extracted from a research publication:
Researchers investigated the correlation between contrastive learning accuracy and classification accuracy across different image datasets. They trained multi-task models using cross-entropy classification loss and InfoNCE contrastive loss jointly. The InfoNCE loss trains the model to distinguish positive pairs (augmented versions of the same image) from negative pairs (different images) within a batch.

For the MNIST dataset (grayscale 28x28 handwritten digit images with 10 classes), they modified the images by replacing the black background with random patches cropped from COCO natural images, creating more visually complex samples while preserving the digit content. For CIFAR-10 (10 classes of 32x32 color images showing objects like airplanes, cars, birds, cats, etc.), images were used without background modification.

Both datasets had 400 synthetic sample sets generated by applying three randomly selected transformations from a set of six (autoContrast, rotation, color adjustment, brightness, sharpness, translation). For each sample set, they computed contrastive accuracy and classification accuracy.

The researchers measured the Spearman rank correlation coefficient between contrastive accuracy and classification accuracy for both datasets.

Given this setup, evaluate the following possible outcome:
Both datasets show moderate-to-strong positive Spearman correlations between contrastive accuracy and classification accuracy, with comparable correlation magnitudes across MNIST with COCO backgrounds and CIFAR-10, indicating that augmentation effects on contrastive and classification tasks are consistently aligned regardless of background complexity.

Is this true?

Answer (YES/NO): YES